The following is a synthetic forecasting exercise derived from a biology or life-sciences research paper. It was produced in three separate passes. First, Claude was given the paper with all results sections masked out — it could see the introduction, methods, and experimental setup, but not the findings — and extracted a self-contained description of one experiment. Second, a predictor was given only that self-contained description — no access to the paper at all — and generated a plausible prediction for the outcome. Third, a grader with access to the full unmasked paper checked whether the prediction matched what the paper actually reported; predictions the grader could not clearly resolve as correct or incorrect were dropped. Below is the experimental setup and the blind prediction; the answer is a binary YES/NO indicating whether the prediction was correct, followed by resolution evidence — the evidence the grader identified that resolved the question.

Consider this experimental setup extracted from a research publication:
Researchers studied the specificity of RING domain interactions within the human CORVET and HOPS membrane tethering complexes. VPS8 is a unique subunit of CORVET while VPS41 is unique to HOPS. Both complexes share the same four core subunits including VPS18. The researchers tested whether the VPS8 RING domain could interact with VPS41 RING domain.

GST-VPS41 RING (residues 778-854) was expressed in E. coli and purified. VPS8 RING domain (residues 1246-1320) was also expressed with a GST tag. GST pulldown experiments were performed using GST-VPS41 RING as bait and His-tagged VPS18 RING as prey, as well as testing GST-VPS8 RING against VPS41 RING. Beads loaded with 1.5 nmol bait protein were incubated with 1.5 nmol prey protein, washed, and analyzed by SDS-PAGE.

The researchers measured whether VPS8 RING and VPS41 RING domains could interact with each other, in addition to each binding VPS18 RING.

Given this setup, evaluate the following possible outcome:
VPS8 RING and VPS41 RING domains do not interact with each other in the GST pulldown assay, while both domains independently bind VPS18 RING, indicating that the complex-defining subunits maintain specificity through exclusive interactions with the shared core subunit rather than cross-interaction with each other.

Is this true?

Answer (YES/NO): NO